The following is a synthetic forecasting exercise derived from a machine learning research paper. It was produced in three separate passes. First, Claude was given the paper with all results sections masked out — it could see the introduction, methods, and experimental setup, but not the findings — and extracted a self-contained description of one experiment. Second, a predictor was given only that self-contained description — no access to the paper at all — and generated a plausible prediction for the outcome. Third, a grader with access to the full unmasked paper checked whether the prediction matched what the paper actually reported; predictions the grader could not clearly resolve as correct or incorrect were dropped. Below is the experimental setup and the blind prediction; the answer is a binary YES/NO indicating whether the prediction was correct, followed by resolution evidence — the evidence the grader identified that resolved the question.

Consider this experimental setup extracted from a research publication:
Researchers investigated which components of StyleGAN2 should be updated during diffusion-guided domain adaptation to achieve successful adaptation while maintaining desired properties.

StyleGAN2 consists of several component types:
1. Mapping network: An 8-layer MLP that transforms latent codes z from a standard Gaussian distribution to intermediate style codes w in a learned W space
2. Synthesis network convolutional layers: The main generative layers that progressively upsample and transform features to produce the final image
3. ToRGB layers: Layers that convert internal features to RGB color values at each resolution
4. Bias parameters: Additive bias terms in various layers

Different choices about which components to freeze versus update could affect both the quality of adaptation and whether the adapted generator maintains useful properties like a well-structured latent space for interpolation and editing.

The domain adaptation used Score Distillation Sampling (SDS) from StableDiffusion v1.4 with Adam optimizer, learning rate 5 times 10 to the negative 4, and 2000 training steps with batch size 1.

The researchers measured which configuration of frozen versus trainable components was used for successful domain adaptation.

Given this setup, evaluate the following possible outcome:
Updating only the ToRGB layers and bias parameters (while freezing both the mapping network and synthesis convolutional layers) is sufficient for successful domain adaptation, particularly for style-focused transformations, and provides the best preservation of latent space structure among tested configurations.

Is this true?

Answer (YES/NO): NO